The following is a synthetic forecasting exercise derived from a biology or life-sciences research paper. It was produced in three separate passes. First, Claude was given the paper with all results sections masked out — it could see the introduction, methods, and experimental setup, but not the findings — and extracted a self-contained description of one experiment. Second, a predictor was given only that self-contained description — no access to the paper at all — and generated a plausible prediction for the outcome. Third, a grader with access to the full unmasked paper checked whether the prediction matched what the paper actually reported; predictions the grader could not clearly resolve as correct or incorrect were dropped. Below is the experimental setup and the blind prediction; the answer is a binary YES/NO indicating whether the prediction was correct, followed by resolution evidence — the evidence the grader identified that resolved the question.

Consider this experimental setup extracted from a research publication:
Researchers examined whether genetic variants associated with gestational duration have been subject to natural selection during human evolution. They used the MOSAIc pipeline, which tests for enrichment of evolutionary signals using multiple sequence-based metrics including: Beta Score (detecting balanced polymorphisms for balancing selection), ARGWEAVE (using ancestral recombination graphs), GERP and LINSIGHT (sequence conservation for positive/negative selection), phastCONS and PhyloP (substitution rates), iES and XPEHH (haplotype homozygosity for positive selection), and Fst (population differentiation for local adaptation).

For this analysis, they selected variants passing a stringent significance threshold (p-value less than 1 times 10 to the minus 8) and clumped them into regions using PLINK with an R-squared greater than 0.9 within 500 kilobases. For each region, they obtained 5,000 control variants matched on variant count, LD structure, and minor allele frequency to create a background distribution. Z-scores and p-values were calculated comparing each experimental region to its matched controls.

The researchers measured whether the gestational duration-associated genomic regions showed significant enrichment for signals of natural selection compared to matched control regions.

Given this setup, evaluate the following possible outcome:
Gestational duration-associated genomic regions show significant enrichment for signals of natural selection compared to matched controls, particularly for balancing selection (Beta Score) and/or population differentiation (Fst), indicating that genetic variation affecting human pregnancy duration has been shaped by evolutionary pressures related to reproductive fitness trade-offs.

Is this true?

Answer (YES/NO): YES